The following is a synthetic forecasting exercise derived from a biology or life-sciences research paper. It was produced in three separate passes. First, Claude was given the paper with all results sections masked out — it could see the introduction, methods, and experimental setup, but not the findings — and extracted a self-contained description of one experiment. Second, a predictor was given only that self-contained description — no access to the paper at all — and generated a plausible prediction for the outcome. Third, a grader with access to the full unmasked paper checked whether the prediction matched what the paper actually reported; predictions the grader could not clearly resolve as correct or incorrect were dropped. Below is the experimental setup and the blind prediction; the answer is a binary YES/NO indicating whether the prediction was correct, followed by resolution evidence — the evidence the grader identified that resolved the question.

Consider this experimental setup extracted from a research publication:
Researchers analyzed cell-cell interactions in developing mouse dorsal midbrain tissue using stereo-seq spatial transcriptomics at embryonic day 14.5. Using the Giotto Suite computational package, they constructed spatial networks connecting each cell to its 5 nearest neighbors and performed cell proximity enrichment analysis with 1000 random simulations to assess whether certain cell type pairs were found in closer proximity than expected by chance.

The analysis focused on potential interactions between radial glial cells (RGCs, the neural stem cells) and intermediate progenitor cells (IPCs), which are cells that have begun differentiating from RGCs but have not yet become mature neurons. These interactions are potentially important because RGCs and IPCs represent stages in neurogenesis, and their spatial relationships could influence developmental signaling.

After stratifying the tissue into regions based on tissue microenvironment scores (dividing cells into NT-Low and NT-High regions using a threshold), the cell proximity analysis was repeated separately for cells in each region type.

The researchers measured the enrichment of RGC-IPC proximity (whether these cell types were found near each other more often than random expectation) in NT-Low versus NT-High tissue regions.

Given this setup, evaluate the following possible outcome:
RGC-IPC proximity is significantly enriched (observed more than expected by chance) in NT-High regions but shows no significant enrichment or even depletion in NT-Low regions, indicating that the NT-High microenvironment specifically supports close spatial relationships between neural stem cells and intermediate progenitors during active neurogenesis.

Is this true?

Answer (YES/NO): YES